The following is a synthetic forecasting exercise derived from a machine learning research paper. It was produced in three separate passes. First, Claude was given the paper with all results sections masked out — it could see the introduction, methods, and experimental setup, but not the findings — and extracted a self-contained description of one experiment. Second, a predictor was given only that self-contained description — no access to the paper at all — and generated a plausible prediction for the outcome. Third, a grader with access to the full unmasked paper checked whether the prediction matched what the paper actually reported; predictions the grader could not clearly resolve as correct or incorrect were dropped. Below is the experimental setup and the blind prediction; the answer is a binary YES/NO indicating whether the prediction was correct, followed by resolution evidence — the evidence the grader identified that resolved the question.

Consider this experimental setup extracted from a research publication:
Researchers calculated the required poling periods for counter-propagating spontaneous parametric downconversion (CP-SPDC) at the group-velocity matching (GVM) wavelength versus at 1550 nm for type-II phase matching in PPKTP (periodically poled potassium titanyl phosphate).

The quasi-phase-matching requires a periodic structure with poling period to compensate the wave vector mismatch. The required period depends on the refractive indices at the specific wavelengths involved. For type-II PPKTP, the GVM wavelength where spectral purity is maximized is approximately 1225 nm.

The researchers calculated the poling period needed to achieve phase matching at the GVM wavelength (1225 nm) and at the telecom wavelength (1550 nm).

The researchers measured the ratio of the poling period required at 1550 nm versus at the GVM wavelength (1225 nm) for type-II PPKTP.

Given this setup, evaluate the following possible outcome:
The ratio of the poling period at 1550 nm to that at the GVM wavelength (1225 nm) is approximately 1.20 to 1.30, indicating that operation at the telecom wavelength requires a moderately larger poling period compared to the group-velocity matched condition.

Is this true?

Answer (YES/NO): YES